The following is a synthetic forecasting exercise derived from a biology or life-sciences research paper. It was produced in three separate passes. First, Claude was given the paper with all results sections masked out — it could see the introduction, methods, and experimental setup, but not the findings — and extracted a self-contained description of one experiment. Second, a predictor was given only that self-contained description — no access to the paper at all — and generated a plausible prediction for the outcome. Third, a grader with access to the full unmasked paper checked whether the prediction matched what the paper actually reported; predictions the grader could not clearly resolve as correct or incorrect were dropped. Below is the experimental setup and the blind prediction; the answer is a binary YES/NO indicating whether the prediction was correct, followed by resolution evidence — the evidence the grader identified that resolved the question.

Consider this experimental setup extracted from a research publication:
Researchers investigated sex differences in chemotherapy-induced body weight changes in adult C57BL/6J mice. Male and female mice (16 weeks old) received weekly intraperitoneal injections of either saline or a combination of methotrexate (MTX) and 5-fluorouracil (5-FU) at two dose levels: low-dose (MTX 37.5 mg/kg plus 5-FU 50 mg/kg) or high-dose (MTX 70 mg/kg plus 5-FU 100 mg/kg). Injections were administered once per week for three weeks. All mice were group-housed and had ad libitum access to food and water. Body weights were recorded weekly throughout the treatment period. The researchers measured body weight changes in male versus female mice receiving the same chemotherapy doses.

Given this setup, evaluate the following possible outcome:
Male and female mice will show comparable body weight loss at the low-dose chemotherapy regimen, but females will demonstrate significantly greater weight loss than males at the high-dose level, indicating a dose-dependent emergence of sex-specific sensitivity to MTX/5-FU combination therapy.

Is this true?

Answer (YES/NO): NO